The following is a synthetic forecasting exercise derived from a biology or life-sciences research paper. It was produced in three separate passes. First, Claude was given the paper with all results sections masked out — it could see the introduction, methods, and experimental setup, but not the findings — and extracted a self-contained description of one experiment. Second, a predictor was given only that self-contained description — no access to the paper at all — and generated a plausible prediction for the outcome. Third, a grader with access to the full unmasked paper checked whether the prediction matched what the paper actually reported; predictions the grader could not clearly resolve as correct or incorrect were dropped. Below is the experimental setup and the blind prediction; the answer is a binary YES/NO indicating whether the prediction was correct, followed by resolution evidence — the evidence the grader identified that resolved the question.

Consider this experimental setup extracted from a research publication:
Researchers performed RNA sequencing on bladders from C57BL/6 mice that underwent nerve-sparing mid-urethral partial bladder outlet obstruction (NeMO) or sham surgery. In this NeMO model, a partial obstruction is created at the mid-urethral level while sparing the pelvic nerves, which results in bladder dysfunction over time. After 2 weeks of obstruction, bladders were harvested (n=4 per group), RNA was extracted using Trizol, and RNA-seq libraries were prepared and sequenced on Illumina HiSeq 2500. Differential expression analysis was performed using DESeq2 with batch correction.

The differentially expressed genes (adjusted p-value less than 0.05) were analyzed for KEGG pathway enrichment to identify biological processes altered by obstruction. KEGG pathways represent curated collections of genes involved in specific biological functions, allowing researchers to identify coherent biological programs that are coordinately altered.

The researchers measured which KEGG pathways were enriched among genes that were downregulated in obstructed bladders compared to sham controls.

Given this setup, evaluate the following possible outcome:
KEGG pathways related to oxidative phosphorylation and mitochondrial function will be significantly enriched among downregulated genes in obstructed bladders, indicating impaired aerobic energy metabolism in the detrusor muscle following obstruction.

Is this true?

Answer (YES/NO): YES